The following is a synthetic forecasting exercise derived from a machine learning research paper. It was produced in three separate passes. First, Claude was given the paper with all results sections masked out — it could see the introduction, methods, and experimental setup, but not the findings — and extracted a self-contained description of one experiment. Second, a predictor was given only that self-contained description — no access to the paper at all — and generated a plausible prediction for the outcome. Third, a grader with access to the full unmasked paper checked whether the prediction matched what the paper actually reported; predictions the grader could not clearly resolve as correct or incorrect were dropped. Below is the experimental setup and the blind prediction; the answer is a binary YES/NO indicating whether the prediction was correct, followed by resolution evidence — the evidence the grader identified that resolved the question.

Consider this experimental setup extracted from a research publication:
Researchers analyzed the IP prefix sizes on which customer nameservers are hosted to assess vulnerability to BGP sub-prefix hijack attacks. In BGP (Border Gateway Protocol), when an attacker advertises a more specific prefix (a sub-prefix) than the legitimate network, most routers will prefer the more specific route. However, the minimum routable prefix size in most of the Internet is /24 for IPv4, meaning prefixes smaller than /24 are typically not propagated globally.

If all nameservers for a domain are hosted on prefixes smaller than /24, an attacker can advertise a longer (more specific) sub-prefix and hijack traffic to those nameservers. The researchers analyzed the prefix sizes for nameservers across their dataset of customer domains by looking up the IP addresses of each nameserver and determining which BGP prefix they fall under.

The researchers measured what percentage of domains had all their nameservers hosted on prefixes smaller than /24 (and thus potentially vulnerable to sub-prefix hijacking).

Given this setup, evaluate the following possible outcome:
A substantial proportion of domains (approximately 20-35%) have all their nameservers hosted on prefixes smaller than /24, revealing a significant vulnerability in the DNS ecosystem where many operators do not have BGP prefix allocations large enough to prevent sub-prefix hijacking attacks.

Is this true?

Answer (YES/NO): NO